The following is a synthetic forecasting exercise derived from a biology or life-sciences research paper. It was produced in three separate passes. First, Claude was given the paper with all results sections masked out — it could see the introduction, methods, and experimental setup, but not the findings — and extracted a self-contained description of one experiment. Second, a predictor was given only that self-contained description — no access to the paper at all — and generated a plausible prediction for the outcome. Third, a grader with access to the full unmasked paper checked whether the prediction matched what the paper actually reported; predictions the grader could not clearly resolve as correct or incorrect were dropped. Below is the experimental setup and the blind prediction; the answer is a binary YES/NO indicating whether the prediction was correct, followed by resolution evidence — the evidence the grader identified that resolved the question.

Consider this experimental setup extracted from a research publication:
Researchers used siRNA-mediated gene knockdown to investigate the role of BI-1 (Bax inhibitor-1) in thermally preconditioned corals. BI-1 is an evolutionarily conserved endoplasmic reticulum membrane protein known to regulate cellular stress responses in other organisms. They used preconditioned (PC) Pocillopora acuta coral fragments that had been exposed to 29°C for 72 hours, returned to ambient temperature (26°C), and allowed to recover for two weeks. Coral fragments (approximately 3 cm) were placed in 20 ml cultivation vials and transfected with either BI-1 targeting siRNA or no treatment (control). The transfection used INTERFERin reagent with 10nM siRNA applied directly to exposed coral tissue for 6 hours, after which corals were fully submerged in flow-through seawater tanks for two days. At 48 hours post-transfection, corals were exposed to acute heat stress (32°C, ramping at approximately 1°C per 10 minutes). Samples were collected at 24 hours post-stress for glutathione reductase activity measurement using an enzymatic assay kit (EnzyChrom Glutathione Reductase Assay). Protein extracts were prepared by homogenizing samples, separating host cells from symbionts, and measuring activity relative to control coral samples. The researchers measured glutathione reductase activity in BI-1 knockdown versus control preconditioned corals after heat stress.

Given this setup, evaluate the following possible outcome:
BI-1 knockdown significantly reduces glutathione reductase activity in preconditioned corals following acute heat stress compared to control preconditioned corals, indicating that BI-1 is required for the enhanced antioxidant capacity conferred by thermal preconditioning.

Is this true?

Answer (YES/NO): YES